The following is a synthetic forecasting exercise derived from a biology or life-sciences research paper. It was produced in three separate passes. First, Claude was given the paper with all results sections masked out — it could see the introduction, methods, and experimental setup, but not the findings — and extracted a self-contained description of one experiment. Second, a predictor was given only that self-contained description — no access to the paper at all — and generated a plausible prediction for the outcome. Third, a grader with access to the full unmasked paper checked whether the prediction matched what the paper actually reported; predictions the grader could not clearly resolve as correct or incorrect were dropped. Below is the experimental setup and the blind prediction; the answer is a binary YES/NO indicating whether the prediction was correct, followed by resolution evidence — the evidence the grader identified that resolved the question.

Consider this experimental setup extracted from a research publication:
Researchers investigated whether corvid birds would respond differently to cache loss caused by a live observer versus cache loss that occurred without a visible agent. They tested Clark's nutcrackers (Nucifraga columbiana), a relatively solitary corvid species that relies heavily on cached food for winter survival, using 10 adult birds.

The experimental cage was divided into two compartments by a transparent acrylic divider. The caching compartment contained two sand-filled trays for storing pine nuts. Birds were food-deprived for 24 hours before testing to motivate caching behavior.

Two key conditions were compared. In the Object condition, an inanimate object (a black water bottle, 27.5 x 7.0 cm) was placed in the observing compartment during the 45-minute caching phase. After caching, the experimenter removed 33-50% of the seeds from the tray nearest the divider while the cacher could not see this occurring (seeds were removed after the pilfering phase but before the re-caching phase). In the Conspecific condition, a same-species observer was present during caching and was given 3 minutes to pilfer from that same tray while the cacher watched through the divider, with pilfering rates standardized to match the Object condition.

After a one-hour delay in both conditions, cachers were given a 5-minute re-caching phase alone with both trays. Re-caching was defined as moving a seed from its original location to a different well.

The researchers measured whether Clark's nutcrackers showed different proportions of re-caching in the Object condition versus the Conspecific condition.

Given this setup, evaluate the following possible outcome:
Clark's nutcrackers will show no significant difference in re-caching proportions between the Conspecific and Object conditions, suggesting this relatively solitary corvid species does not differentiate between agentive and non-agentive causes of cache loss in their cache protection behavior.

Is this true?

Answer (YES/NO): YES